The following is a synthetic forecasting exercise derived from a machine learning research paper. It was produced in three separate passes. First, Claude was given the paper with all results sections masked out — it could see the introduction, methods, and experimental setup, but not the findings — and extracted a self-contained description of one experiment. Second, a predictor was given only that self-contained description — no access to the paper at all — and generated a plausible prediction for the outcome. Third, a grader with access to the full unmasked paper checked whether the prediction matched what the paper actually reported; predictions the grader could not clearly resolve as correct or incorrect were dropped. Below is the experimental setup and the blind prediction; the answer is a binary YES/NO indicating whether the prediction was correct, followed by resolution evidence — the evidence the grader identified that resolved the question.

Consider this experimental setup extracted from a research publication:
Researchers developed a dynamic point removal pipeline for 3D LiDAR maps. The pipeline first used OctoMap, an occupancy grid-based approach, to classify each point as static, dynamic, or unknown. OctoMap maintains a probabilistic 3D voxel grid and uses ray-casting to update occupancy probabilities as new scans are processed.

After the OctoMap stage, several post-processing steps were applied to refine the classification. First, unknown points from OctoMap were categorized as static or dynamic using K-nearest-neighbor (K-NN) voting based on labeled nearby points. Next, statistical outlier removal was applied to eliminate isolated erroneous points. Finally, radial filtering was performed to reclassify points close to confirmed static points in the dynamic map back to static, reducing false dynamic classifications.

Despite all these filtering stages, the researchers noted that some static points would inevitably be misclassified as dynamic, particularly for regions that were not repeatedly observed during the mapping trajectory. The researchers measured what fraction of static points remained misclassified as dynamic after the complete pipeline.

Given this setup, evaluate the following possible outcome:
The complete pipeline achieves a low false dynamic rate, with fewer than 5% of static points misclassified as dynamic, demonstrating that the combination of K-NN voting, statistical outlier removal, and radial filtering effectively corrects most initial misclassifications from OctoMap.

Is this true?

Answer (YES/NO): YES